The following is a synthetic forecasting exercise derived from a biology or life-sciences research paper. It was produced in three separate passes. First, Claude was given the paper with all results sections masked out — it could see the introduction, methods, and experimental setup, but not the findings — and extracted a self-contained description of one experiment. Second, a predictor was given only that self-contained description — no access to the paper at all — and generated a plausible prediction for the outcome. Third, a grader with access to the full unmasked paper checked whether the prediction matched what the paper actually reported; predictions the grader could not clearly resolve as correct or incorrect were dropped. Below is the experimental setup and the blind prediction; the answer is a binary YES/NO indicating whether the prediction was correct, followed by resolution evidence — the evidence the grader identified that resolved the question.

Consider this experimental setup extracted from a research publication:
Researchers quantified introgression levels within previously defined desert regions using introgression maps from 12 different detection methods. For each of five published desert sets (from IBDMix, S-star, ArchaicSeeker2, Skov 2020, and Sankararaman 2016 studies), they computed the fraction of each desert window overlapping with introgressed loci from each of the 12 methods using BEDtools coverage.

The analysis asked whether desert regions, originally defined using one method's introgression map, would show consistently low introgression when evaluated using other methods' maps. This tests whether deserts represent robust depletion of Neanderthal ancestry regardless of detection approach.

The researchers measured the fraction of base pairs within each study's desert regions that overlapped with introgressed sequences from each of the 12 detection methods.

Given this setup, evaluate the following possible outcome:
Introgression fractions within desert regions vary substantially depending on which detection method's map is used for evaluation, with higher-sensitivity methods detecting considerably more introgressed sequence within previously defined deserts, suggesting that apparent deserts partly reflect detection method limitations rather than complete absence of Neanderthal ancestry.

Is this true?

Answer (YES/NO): NO